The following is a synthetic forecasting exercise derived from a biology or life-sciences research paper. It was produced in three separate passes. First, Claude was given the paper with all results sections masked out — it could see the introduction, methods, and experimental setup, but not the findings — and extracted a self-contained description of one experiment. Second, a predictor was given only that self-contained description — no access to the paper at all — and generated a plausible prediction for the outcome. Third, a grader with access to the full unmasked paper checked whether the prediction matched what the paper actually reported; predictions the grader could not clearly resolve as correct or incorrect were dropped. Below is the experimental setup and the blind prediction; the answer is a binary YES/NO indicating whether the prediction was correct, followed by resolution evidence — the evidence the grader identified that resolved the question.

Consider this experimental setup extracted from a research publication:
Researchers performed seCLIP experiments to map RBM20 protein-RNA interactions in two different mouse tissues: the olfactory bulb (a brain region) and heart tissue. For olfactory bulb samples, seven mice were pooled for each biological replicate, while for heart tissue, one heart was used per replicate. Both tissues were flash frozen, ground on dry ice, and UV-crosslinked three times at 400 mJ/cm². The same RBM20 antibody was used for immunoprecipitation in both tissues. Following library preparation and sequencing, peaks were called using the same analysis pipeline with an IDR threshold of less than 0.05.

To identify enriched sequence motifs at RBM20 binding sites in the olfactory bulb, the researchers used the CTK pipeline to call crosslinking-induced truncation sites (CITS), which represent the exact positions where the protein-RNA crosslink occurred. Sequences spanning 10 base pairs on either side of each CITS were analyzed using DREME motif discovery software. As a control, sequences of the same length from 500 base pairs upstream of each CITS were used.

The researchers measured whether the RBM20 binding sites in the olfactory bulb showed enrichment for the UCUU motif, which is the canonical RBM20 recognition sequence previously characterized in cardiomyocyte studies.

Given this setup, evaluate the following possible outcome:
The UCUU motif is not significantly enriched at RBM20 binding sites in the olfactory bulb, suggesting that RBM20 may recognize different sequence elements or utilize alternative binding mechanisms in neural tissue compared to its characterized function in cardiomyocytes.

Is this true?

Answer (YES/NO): NO